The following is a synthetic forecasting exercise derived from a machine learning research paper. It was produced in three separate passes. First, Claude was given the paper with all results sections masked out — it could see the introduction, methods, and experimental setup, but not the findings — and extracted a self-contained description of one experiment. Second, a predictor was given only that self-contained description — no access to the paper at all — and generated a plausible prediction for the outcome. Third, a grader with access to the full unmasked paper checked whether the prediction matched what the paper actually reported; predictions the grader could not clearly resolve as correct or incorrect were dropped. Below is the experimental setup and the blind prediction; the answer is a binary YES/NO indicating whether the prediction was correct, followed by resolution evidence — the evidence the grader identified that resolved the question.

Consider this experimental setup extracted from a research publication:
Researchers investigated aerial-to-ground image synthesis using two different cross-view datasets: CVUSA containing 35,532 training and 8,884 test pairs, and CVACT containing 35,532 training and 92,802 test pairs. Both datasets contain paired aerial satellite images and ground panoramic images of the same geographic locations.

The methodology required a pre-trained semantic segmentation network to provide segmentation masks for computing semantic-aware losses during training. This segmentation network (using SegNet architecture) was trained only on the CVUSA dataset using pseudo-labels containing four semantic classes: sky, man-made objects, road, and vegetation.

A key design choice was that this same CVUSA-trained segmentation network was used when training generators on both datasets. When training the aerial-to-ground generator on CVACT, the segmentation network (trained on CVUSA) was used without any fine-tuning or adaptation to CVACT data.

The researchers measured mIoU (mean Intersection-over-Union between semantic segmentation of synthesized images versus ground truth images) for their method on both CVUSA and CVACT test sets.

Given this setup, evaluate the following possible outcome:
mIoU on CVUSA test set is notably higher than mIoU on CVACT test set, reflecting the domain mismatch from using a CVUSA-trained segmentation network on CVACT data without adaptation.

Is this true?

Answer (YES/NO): NO